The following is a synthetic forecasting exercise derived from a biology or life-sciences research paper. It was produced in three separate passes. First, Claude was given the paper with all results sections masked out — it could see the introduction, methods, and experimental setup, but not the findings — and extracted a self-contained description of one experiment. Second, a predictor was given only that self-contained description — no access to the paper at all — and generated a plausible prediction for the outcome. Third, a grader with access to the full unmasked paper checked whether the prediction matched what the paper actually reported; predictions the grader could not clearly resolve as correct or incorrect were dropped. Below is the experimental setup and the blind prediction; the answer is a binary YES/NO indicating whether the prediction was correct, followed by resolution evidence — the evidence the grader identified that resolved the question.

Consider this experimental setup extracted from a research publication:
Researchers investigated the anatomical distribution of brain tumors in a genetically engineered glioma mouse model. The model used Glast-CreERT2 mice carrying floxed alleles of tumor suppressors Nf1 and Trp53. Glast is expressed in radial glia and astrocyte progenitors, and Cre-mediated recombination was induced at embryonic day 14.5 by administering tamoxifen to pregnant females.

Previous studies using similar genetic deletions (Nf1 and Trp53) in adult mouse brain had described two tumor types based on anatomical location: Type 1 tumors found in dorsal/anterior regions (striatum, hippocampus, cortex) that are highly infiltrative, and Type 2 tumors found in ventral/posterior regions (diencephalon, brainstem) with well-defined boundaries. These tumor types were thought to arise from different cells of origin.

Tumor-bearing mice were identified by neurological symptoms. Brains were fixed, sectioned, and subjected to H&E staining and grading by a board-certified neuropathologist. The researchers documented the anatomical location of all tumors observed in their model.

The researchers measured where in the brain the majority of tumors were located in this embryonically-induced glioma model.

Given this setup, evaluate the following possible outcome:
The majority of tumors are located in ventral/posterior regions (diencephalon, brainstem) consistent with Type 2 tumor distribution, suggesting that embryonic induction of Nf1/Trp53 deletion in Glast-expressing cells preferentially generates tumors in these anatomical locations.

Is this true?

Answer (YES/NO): NO